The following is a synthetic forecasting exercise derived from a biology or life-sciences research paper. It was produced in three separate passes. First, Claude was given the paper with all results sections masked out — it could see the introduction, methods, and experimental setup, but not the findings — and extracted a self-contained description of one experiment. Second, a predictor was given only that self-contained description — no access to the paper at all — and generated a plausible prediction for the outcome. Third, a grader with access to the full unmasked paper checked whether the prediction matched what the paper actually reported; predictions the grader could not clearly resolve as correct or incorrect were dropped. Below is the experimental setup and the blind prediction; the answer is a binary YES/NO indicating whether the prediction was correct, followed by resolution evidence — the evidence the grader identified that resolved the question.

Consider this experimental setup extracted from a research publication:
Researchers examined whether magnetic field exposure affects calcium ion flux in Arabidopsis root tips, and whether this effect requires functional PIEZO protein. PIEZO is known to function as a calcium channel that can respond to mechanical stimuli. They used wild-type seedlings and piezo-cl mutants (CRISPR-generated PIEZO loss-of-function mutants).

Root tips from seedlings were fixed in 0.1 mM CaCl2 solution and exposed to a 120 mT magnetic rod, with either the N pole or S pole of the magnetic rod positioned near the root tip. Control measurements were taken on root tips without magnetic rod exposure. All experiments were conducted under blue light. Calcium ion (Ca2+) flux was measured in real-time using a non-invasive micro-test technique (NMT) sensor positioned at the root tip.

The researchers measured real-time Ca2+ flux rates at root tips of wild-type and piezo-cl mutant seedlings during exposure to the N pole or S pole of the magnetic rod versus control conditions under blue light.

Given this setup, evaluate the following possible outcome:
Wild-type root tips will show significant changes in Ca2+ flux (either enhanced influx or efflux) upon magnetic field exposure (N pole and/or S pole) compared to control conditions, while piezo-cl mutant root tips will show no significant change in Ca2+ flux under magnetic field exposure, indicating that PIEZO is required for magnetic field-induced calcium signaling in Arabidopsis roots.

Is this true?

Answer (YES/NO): NO